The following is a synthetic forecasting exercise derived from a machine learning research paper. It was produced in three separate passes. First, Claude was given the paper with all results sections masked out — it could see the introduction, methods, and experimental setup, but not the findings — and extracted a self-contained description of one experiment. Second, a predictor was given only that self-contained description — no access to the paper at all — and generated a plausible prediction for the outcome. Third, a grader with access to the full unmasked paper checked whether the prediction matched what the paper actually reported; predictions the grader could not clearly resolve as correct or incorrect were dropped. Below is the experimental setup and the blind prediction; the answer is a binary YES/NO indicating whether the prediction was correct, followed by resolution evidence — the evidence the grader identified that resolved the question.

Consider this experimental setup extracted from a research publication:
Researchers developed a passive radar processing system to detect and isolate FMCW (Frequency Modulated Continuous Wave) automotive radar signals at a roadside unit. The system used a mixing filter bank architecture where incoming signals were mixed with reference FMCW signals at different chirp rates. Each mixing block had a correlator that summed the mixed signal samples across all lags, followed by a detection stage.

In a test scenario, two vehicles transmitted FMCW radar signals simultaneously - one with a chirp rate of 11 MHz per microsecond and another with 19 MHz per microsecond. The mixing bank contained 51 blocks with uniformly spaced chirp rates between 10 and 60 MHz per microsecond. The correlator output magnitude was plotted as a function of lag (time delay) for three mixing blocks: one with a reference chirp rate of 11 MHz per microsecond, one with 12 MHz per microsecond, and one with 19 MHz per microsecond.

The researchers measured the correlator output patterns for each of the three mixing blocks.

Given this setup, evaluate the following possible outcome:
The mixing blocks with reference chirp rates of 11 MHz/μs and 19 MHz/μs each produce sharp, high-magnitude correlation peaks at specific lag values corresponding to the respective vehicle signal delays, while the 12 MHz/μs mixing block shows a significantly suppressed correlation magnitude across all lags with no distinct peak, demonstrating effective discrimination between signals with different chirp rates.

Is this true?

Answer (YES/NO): NO